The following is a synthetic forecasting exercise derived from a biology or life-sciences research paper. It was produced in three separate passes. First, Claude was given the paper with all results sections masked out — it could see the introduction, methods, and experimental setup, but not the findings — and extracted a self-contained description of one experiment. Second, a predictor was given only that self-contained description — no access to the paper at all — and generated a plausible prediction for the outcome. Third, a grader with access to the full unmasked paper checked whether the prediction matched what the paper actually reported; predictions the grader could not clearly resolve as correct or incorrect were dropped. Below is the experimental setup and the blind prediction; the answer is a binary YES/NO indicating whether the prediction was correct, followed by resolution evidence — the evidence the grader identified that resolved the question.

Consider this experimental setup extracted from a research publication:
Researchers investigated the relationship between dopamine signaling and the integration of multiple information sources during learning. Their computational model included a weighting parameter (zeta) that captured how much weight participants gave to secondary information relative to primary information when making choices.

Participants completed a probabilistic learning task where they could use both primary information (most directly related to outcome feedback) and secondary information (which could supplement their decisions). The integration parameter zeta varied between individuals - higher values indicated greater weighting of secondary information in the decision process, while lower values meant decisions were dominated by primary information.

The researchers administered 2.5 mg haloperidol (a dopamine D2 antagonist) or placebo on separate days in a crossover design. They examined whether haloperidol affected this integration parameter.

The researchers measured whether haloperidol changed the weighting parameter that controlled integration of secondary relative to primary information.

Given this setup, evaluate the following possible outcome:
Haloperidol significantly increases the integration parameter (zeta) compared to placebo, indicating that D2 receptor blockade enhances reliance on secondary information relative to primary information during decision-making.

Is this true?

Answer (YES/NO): NO